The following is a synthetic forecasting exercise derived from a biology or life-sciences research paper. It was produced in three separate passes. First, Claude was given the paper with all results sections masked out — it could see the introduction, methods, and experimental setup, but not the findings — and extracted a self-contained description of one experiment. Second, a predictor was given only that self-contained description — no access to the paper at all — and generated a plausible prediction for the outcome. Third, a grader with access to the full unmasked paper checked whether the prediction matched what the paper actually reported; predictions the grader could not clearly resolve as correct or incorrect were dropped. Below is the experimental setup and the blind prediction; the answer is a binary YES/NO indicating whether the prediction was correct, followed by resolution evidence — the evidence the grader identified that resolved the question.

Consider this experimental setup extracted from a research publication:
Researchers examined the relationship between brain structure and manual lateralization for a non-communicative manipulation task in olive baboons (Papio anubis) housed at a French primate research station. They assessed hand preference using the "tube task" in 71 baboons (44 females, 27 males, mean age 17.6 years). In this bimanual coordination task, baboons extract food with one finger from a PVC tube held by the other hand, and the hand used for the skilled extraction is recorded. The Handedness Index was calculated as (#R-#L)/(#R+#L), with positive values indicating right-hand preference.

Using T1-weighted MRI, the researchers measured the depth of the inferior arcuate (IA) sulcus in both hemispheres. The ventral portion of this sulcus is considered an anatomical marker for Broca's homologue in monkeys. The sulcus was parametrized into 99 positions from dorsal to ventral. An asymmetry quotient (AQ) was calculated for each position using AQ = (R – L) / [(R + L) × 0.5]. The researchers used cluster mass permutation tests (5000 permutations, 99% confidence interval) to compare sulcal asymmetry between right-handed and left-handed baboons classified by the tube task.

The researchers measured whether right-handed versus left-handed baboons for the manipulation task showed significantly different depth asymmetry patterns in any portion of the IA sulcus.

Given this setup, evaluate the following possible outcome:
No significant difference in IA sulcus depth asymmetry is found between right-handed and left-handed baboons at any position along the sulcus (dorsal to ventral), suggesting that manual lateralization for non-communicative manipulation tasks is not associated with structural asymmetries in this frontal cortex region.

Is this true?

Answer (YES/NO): YES